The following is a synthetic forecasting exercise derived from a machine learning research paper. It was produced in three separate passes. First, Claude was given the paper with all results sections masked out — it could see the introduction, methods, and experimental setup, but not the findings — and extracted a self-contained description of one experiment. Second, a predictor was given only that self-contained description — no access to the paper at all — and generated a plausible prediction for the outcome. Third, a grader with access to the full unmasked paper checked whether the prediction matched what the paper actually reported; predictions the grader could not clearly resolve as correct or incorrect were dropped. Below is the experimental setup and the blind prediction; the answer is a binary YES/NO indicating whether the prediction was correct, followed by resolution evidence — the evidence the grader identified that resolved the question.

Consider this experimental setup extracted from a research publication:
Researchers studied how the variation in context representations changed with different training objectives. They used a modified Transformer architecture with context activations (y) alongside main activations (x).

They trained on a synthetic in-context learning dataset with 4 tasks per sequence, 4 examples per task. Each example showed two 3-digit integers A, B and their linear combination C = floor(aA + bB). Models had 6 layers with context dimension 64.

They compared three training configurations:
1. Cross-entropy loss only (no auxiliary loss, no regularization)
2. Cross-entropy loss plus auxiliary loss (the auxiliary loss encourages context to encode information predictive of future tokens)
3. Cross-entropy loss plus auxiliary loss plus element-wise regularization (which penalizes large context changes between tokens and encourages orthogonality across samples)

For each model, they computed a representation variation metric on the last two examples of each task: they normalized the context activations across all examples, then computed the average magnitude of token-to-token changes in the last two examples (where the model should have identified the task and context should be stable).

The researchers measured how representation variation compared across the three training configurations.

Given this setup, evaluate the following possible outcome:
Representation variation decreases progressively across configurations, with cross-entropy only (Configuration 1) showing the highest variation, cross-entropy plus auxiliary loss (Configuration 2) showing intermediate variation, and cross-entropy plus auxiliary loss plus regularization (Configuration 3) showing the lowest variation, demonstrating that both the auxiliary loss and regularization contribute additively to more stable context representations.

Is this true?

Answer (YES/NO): YES